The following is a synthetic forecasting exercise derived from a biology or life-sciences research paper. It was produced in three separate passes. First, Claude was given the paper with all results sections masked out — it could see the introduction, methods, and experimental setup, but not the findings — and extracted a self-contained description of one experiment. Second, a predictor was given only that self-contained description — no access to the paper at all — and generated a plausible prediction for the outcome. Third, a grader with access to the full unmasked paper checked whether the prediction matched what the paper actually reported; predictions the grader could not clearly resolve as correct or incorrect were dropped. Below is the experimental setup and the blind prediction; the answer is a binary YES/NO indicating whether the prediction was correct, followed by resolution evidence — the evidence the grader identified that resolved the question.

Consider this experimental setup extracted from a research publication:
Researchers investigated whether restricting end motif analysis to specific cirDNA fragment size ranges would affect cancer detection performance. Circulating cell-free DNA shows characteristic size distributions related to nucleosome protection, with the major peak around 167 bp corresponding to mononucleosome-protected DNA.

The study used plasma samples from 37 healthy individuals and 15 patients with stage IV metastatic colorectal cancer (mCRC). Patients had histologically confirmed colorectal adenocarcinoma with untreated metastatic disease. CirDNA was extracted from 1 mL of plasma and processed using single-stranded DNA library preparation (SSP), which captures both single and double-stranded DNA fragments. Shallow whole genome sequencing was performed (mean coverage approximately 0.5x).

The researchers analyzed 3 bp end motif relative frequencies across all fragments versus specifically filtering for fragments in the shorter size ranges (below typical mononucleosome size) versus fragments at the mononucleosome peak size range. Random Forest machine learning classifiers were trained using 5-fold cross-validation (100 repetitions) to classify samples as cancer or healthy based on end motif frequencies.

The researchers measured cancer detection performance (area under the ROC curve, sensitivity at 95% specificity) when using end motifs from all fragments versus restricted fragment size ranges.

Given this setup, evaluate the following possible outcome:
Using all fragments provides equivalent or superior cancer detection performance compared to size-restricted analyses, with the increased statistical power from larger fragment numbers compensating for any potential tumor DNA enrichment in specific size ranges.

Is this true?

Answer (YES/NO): YES